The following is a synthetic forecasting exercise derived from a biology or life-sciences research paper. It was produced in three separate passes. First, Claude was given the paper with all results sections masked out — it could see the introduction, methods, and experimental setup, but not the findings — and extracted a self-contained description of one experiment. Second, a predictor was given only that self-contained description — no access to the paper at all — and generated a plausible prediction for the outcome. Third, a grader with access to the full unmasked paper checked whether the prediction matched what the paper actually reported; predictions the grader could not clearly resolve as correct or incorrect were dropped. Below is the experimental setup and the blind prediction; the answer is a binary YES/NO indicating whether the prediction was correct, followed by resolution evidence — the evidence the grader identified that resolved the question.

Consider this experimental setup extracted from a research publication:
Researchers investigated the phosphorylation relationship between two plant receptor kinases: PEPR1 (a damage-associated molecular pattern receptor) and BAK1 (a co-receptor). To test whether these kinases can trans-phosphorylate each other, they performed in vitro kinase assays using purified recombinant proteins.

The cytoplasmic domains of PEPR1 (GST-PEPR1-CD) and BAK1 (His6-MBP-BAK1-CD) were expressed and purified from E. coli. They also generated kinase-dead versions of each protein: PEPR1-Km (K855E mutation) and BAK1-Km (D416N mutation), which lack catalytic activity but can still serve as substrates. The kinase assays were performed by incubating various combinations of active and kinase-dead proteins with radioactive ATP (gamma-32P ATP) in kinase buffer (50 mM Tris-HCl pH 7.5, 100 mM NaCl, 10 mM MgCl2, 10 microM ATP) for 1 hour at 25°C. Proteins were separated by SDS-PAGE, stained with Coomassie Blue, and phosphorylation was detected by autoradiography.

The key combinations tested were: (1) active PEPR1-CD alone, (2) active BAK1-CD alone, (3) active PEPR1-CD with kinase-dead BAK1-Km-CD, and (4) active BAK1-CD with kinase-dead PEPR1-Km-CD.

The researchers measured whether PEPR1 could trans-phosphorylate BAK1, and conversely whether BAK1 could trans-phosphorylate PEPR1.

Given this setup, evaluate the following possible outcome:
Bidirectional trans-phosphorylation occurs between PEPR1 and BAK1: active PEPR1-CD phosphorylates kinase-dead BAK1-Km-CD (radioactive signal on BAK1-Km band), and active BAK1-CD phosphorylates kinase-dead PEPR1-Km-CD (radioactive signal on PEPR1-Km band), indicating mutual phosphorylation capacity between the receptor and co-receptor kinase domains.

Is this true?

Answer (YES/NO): NO